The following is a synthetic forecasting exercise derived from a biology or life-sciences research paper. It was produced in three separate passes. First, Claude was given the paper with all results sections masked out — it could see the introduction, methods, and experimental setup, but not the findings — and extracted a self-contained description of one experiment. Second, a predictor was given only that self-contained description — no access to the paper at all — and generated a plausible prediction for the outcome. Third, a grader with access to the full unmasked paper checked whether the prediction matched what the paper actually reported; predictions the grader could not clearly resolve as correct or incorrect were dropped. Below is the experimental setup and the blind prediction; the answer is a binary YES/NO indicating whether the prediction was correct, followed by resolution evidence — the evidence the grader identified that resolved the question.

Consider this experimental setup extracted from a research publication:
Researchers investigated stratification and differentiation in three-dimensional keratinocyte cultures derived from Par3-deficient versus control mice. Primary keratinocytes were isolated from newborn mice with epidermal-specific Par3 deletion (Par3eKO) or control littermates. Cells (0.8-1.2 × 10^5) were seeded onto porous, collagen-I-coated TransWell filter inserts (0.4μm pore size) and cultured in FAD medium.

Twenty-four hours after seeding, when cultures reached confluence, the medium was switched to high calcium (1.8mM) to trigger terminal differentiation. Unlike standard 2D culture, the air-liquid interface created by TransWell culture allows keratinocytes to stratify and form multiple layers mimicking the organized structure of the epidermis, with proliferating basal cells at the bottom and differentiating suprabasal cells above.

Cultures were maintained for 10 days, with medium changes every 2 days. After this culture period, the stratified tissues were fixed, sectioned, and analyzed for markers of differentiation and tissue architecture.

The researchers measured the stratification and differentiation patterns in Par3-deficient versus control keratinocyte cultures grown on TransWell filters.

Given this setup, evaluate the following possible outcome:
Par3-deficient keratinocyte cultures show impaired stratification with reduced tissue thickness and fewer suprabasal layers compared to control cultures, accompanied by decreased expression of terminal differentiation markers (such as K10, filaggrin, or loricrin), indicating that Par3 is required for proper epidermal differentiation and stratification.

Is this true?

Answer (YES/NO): NO